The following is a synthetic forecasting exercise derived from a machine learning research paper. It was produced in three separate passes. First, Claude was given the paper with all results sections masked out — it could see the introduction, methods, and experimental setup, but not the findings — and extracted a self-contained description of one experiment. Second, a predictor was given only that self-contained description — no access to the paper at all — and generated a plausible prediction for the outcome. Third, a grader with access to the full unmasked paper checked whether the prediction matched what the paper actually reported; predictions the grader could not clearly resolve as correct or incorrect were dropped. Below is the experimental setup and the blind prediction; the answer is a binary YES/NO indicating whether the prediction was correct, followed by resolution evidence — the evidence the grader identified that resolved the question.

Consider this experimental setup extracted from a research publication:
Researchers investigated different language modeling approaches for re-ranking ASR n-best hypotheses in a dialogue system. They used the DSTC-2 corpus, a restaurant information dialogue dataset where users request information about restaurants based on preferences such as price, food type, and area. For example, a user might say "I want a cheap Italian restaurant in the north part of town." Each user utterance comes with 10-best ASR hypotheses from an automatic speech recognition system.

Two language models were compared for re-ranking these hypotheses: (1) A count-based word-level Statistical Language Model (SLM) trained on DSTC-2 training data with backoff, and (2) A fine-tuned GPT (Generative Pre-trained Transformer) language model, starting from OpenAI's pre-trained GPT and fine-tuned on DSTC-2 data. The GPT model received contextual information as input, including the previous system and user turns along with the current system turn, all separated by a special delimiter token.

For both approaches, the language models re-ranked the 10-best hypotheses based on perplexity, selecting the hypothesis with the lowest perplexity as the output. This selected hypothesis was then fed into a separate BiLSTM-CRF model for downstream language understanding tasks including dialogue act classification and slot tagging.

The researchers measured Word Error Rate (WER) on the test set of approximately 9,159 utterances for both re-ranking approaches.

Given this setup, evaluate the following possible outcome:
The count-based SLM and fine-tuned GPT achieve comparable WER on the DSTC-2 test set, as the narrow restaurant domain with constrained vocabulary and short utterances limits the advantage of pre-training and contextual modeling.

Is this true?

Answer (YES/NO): NO